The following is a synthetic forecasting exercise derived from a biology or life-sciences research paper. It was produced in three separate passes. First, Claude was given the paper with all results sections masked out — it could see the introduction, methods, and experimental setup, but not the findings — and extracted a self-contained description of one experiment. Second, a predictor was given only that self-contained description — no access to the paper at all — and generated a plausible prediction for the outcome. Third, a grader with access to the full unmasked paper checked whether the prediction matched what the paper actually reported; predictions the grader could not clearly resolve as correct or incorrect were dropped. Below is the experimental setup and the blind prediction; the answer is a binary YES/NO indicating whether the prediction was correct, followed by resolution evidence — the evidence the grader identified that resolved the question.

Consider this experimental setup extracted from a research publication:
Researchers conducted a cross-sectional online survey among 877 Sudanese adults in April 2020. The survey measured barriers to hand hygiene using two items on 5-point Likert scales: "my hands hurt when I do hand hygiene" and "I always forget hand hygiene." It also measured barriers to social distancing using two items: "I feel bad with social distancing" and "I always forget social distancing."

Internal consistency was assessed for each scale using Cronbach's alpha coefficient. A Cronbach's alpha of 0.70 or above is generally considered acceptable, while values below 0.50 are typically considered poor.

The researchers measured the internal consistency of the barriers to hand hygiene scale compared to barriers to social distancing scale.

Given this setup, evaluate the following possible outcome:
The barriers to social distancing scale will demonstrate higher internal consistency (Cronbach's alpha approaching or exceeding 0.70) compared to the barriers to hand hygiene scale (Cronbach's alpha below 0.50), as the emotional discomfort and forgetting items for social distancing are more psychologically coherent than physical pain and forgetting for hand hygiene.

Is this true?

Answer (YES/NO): NO